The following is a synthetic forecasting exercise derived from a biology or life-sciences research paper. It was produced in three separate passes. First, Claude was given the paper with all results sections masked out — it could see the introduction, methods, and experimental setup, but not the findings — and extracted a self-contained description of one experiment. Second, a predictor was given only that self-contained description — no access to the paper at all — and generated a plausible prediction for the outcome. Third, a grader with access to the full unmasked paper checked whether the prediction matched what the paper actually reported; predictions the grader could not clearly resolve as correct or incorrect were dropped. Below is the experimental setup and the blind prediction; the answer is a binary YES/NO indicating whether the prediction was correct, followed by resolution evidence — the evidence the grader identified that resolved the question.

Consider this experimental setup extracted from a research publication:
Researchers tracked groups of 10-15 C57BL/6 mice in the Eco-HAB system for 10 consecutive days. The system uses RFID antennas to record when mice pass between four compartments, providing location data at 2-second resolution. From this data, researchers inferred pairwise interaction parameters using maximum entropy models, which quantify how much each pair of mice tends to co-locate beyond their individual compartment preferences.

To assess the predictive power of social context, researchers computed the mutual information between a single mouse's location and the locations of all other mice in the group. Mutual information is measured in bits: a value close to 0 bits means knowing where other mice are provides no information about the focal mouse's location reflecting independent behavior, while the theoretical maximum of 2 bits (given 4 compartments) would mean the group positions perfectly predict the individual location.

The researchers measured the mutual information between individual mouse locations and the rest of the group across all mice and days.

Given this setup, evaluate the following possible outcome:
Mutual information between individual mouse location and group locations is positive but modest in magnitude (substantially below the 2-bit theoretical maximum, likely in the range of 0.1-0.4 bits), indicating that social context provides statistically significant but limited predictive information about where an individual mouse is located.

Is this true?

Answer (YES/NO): NO